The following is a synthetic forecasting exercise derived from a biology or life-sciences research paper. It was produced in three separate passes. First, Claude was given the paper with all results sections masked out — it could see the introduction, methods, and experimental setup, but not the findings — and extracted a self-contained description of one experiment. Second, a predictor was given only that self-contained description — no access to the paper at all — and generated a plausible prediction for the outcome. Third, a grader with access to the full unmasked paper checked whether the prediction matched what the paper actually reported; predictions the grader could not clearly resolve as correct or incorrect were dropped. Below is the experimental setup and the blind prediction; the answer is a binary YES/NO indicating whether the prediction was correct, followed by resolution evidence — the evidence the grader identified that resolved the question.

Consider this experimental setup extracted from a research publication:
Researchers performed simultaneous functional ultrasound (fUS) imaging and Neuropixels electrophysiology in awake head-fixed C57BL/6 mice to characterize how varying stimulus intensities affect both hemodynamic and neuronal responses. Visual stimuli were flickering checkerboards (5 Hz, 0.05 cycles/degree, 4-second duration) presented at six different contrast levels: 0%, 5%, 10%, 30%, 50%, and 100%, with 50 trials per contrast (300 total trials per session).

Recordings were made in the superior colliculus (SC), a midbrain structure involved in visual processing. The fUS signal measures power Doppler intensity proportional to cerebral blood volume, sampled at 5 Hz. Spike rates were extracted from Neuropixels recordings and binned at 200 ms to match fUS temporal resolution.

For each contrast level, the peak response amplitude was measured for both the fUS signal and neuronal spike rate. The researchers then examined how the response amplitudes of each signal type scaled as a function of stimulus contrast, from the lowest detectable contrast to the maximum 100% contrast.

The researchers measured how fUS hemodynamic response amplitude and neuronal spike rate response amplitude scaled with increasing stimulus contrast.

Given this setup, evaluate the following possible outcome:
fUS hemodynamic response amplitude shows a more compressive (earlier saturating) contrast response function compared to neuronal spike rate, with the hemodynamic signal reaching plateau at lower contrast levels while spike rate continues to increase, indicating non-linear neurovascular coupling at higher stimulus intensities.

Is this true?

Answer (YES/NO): NO